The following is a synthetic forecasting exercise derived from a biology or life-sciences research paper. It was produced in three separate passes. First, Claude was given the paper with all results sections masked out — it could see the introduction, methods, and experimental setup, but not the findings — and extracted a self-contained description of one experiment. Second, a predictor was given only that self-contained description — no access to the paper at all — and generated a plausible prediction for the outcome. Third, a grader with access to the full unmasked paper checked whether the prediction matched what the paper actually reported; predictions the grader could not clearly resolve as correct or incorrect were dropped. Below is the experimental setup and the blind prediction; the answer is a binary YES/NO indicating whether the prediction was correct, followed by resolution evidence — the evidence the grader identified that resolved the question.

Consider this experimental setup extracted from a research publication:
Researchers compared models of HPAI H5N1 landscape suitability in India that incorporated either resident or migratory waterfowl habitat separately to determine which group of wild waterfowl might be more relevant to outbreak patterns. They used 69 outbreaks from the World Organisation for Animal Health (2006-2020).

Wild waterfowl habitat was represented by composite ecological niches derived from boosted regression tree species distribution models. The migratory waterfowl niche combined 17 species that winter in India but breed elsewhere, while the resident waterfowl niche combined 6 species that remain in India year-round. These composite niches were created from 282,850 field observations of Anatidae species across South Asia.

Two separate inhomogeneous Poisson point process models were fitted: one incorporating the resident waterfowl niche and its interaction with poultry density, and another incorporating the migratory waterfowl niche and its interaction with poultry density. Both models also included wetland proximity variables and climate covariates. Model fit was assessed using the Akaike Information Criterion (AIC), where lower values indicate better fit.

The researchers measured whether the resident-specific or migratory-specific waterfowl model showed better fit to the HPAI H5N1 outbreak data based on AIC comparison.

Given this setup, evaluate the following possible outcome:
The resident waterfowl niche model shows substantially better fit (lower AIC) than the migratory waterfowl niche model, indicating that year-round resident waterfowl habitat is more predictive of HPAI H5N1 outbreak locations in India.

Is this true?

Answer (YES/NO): NO